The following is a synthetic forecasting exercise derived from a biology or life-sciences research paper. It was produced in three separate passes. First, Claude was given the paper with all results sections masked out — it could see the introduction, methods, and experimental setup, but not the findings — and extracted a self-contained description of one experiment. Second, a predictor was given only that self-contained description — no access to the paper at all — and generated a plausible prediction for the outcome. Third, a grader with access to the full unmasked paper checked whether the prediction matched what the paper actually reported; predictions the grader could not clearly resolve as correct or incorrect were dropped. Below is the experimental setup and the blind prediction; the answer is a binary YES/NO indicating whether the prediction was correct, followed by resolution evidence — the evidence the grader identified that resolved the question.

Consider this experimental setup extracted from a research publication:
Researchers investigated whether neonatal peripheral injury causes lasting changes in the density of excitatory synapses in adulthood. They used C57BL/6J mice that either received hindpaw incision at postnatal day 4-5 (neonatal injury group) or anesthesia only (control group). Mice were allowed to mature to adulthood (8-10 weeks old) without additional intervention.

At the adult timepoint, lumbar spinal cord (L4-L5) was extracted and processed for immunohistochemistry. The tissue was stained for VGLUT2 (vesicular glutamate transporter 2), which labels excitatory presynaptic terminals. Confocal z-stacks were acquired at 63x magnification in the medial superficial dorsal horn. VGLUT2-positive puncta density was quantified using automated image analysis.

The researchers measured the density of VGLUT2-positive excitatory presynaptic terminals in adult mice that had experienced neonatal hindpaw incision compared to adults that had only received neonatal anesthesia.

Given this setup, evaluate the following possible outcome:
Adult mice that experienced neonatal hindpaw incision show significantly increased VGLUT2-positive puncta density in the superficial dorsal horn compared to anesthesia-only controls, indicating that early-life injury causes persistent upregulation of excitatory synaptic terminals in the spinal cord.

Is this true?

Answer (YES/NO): NO